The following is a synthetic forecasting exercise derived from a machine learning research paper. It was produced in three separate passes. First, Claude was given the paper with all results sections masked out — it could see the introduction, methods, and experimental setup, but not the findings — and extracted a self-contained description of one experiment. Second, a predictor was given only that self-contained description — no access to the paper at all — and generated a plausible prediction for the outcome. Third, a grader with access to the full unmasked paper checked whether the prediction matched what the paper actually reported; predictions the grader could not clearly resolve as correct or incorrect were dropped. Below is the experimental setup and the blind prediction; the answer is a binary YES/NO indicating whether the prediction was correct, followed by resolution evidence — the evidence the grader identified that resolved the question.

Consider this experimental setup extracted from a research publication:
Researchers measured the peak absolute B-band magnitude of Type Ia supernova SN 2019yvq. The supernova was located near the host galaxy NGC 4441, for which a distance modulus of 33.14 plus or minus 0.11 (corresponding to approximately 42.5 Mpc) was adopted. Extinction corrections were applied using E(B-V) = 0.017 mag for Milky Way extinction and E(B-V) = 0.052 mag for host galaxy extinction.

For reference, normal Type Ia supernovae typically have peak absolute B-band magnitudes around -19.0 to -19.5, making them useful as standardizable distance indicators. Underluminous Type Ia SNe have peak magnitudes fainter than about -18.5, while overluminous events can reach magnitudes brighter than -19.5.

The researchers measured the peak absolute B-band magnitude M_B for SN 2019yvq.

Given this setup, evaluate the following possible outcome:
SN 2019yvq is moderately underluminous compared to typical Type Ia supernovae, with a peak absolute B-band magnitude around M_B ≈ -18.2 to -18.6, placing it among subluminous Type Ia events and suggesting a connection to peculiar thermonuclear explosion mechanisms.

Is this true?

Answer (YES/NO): YES